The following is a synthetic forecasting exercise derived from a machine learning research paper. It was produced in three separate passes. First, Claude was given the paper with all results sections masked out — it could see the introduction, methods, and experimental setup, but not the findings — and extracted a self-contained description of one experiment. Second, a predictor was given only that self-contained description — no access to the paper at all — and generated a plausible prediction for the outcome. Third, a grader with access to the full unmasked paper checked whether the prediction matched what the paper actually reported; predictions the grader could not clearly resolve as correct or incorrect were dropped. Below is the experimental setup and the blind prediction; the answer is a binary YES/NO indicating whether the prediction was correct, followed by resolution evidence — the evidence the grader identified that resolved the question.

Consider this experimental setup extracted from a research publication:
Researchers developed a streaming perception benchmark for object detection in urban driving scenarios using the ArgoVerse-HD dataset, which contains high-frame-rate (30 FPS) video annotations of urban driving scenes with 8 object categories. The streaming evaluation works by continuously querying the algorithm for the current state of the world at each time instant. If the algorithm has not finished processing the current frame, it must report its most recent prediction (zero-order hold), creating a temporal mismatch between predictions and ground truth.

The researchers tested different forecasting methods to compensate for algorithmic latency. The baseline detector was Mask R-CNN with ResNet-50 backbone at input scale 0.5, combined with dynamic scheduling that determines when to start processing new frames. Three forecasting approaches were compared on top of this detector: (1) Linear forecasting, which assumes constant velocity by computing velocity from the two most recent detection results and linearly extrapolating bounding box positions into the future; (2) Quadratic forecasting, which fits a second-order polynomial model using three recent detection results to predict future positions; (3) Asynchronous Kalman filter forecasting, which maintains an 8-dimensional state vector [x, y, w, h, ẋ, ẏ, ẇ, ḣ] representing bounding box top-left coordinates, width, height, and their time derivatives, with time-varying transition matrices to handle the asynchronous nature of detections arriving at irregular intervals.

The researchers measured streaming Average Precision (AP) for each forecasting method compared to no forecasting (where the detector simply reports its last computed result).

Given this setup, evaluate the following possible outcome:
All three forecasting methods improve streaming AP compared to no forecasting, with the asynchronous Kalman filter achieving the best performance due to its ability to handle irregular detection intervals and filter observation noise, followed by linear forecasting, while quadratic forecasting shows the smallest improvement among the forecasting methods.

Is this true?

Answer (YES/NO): NO